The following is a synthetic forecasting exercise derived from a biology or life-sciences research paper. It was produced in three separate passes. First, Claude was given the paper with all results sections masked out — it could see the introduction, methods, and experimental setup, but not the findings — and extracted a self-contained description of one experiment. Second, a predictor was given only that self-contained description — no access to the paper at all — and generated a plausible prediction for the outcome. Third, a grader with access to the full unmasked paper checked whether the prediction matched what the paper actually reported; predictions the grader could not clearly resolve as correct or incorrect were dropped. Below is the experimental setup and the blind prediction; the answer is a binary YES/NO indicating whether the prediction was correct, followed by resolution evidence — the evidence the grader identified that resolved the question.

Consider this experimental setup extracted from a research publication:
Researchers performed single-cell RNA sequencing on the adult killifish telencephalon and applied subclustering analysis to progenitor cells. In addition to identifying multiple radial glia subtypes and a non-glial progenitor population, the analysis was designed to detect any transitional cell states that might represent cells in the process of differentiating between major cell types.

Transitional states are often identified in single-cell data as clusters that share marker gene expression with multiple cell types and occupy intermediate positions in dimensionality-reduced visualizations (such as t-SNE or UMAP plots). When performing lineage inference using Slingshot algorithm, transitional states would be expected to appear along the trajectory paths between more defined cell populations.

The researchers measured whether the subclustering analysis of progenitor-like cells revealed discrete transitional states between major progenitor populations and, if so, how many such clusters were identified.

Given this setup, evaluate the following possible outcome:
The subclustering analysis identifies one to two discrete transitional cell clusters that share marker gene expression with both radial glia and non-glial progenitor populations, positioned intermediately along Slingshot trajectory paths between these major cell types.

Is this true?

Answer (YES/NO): YES